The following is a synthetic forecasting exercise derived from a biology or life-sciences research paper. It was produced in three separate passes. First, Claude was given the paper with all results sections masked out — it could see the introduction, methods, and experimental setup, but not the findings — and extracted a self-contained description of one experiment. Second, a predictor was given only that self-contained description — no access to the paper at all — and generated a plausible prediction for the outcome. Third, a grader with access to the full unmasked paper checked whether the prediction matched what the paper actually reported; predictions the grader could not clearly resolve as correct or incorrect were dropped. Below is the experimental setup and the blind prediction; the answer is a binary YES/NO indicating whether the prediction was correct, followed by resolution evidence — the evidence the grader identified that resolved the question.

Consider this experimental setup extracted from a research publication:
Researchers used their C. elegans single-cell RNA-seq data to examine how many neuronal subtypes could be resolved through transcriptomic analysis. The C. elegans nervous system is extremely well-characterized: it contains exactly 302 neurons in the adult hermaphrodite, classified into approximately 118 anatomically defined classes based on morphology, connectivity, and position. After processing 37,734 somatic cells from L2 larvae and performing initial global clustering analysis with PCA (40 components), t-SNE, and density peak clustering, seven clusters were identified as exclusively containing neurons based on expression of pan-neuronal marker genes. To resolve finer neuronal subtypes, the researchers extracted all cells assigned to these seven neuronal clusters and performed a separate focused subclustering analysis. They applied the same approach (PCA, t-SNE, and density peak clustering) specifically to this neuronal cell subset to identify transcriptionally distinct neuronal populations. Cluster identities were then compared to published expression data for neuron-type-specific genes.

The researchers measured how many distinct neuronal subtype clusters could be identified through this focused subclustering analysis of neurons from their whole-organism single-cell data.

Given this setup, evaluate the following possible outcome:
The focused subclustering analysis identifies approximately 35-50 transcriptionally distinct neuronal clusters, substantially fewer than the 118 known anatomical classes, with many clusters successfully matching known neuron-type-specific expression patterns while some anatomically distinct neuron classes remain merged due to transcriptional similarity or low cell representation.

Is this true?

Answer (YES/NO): NO